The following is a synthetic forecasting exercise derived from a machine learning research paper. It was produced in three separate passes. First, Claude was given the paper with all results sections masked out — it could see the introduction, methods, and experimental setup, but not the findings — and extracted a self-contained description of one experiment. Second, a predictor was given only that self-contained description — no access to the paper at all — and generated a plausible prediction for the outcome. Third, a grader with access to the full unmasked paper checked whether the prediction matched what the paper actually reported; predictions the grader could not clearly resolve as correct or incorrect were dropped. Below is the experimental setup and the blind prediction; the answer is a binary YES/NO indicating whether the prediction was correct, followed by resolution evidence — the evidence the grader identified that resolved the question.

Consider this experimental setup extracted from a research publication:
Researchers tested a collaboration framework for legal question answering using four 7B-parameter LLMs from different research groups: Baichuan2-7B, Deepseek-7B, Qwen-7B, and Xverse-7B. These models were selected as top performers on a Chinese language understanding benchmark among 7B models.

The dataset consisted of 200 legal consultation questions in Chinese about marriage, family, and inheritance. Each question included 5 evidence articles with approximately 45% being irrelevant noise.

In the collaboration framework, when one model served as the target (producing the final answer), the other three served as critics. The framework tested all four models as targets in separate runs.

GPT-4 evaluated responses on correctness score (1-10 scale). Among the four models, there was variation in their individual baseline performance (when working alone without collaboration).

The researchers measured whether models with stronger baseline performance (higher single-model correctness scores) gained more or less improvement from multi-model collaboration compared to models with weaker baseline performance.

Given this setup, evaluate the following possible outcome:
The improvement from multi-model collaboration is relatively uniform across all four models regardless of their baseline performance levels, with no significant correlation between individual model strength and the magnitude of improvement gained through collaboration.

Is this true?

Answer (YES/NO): NO